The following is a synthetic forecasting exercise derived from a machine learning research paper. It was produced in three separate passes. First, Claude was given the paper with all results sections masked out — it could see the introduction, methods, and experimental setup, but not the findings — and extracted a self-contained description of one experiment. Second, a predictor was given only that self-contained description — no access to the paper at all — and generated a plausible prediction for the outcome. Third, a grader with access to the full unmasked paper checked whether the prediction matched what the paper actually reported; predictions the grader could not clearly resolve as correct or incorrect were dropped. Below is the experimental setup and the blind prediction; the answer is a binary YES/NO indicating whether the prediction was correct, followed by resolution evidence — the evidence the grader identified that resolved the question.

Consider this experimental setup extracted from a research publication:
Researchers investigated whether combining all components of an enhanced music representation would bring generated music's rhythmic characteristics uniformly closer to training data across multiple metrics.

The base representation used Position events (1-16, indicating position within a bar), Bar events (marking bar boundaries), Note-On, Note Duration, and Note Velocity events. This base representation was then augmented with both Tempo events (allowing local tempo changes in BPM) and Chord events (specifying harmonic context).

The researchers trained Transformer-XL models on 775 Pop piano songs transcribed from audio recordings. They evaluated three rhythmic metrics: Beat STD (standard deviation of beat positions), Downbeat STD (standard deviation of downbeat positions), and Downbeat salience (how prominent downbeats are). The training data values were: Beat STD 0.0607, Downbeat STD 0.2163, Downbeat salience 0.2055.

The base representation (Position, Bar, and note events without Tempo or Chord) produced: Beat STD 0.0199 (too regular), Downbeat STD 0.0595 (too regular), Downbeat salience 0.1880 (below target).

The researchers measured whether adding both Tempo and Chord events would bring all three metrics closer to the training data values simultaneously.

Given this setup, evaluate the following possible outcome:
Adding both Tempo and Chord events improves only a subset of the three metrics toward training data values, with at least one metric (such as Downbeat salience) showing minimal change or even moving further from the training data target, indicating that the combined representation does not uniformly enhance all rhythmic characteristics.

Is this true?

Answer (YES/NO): YES